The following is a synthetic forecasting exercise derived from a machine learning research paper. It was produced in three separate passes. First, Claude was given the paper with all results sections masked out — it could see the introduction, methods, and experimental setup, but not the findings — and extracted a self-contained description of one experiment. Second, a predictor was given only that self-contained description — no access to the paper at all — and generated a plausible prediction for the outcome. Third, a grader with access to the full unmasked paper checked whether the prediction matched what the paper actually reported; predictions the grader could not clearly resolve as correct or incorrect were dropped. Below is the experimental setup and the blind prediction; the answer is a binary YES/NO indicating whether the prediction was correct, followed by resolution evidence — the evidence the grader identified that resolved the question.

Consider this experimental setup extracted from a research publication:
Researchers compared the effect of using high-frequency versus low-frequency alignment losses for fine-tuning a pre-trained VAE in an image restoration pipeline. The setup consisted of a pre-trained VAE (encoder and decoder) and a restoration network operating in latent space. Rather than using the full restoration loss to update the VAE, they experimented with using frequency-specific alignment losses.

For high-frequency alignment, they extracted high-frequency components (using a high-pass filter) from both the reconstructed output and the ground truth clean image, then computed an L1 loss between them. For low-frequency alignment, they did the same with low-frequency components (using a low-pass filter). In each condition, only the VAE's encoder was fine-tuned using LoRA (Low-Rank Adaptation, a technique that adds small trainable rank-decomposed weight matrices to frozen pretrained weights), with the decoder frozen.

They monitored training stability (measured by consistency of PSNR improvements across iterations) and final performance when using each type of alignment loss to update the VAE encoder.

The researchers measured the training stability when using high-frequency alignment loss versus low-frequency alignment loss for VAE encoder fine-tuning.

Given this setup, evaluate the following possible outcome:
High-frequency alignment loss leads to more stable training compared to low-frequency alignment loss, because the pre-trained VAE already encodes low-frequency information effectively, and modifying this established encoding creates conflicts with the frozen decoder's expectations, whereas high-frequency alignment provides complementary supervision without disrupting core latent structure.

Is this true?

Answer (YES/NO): YES